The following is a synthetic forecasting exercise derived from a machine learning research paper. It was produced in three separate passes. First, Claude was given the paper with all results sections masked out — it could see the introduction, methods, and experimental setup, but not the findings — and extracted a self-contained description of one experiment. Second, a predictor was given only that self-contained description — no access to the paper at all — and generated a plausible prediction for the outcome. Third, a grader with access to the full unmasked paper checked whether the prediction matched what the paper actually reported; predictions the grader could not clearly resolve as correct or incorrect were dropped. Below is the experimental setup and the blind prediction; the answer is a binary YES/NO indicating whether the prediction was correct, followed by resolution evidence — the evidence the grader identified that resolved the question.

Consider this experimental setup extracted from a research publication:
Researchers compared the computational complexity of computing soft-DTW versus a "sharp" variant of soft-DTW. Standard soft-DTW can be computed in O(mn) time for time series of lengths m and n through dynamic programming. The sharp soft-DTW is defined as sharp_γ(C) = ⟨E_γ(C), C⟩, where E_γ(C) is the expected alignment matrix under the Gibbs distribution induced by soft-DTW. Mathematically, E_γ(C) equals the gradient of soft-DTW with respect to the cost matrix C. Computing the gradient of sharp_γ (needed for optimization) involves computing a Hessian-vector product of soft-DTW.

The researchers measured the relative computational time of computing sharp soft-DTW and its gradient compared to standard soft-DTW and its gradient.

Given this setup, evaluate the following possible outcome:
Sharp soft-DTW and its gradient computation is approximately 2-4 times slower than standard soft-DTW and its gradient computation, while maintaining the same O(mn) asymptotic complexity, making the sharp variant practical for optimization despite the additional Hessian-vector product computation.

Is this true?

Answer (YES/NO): YES